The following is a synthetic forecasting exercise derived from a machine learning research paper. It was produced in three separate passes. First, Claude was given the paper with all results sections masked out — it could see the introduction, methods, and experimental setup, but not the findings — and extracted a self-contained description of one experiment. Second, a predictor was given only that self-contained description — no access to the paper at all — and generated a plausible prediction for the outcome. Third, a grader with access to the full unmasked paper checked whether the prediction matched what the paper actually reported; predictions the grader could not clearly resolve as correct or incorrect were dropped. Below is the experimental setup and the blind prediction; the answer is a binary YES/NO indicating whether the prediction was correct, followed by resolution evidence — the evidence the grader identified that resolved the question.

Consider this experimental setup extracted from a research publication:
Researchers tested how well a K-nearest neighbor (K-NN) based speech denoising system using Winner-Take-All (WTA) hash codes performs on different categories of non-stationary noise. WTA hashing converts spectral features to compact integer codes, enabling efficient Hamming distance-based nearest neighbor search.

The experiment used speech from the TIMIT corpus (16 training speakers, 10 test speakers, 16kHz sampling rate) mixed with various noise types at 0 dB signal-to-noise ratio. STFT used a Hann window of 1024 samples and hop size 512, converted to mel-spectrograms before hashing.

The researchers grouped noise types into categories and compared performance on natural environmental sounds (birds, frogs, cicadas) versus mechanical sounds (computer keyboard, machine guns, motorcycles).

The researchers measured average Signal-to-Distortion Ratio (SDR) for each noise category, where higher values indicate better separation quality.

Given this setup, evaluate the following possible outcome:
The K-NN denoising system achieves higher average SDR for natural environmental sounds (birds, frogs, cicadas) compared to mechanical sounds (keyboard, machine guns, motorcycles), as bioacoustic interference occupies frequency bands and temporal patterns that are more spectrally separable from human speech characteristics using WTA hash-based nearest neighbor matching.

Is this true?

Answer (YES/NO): YES